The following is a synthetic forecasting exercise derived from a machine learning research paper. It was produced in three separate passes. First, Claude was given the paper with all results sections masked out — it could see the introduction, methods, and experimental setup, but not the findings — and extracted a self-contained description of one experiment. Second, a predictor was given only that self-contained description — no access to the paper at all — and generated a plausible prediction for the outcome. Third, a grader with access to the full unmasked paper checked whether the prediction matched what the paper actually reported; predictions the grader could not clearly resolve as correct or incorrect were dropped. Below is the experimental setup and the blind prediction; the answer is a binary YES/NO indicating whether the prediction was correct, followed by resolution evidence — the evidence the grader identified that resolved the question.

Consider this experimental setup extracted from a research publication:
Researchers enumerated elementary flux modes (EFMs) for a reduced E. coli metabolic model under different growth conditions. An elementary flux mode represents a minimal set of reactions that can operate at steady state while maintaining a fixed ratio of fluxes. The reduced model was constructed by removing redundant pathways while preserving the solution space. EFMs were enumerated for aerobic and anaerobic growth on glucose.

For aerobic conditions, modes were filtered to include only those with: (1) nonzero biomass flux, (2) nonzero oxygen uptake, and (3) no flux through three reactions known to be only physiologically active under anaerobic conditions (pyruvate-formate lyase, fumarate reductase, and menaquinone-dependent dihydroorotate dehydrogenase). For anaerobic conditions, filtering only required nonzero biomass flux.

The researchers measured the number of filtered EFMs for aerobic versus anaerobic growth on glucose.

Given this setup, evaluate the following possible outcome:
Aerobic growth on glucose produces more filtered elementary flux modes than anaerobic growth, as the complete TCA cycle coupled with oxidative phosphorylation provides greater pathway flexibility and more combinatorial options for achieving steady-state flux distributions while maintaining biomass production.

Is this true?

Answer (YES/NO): YES